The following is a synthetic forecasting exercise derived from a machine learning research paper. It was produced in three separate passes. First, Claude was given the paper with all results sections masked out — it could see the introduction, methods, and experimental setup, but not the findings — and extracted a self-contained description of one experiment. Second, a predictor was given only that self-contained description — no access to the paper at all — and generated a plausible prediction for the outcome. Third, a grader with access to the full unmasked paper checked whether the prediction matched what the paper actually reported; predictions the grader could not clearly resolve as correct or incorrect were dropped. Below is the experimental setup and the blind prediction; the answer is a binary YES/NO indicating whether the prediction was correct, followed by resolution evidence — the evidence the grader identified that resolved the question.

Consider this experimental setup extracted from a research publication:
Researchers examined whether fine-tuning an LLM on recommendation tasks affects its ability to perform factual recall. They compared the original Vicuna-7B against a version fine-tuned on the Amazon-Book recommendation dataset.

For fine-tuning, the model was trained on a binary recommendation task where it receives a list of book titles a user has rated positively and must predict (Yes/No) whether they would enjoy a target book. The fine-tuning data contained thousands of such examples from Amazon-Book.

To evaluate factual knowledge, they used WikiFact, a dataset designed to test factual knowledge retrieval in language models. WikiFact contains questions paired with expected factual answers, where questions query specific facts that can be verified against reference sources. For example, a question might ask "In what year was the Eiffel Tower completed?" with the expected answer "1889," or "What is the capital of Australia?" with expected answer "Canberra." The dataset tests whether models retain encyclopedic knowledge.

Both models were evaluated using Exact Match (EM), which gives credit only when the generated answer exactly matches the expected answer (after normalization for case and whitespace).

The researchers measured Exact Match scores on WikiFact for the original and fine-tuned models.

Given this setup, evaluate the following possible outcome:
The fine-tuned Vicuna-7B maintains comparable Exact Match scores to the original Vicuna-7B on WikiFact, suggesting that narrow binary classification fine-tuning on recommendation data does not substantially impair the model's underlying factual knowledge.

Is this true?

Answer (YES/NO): NO